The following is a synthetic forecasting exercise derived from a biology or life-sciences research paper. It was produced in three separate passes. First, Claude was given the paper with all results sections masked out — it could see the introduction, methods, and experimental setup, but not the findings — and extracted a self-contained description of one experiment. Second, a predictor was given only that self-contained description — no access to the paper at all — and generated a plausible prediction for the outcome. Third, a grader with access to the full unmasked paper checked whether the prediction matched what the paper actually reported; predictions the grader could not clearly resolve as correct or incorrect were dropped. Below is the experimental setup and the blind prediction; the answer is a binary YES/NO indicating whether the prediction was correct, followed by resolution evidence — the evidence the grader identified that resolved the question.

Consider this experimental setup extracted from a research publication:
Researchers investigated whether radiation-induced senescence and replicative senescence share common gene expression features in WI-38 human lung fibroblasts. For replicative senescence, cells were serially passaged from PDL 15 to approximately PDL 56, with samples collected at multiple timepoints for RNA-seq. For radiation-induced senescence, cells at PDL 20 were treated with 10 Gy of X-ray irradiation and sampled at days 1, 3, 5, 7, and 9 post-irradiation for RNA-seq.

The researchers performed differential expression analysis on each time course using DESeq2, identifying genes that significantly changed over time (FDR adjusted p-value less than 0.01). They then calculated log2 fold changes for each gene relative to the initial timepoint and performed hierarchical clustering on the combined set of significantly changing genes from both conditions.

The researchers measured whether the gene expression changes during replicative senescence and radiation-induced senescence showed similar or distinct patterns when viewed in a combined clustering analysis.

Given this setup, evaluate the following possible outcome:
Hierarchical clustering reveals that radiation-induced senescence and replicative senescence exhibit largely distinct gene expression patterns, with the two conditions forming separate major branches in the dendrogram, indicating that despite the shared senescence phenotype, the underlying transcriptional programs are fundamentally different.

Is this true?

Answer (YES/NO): NO